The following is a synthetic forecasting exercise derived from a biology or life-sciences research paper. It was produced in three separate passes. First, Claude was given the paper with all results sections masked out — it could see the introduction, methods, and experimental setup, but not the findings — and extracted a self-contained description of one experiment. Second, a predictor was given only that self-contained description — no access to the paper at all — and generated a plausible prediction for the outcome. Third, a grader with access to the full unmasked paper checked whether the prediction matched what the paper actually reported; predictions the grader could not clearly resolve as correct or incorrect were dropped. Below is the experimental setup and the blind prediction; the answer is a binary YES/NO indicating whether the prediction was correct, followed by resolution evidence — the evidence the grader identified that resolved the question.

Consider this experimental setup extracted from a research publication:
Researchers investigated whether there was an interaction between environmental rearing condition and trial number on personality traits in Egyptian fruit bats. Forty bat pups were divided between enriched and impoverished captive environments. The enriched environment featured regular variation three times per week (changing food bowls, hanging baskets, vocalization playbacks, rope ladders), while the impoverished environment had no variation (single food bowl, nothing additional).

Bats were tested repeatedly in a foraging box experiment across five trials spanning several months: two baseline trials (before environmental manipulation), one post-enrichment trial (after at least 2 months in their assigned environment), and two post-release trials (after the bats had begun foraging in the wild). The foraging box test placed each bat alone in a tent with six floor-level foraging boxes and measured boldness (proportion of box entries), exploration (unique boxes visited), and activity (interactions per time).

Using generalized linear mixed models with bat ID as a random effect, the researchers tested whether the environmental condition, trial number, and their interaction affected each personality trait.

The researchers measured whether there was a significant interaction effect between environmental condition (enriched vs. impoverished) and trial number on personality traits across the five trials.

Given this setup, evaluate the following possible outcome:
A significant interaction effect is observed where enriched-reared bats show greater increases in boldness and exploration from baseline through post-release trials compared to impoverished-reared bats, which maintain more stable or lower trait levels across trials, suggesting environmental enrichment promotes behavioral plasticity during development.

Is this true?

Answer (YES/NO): NO